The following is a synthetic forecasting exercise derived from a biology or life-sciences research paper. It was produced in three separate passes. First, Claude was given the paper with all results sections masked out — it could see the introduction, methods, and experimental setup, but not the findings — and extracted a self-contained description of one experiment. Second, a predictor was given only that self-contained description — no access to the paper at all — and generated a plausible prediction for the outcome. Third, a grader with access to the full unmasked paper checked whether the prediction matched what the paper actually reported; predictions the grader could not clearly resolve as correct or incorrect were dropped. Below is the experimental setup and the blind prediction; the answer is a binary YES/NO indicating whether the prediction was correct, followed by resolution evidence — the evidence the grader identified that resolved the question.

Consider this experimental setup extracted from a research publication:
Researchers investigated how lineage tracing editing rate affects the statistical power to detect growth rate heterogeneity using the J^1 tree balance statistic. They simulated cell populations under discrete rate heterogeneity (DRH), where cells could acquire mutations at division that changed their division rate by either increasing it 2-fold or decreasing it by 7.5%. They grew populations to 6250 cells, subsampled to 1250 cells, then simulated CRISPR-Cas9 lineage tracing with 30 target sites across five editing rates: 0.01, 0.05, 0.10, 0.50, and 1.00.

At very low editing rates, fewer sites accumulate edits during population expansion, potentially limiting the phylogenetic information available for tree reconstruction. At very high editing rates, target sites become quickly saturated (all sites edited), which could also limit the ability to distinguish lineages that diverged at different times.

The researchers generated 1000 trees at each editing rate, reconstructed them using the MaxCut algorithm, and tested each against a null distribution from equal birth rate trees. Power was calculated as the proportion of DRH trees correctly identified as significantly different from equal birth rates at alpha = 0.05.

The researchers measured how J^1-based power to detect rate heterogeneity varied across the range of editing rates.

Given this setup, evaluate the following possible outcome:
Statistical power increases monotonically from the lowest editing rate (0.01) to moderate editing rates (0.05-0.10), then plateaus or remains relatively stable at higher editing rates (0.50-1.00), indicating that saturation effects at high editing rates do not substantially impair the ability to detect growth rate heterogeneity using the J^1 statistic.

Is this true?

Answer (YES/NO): NO